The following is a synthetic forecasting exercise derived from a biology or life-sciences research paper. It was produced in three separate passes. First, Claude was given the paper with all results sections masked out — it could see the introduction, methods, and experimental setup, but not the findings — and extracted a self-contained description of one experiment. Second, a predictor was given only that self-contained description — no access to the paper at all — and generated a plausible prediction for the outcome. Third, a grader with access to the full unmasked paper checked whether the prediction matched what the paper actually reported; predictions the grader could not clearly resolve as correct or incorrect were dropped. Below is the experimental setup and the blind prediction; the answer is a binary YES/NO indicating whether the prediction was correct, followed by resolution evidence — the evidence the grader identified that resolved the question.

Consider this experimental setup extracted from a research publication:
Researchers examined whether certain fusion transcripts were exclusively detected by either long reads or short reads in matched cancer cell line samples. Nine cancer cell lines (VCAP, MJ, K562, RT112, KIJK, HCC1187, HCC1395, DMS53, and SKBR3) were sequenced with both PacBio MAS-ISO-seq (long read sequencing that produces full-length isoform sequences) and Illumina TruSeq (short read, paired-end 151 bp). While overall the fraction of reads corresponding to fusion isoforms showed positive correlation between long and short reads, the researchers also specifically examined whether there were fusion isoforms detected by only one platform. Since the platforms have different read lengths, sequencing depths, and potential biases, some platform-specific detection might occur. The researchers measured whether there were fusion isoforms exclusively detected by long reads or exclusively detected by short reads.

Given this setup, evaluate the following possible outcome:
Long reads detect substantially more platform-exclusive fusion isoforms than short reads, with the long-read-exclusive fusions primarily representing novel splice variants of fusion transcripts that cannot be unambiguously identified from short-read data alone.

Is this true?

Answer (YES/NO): NO